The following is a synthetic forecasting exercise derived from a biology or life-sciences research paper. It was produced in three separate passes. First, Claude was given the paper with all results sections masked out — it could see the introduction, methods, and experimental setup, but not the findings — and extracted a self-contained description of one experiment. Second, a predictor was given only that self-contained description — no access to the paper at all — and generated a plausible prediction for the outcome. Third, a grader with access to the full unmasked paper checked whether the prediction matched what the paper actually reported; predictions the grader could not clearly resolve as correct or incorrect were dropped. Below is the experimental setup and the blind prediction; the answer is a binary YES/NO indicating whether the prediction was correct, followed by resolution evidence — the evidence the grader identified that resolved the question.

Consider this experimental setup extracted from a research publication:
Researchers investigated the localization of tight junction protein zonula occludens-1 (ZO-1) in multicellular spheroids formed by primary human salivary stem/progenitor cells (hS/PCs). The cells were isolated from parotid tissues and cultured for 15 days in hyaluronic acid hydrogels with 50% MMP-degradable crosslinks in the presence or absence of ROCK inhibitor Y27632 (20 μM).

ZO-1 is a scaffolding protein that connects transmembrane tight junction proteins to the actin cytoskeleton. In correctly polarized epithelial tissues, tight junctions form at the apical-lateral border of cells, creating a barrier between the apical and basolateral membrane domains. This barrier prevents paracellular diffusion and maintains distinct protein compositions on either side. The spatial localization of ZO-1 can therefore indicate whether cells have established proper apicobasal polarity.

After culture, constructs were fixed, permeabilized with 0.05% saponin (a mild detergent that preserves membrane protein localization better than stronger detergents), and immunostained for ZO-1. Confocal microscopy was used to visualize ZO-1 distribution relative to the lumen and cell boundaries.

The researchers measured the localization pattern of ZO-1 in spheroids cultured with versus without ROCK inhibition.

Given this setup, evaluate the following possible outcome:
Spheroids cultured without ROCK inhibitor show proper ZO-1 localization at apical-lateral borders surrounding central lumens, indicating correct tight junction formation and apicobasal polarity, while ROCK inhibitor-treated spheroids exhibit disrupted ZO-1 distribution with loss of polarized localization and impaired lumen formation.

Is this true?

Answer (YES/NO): NO